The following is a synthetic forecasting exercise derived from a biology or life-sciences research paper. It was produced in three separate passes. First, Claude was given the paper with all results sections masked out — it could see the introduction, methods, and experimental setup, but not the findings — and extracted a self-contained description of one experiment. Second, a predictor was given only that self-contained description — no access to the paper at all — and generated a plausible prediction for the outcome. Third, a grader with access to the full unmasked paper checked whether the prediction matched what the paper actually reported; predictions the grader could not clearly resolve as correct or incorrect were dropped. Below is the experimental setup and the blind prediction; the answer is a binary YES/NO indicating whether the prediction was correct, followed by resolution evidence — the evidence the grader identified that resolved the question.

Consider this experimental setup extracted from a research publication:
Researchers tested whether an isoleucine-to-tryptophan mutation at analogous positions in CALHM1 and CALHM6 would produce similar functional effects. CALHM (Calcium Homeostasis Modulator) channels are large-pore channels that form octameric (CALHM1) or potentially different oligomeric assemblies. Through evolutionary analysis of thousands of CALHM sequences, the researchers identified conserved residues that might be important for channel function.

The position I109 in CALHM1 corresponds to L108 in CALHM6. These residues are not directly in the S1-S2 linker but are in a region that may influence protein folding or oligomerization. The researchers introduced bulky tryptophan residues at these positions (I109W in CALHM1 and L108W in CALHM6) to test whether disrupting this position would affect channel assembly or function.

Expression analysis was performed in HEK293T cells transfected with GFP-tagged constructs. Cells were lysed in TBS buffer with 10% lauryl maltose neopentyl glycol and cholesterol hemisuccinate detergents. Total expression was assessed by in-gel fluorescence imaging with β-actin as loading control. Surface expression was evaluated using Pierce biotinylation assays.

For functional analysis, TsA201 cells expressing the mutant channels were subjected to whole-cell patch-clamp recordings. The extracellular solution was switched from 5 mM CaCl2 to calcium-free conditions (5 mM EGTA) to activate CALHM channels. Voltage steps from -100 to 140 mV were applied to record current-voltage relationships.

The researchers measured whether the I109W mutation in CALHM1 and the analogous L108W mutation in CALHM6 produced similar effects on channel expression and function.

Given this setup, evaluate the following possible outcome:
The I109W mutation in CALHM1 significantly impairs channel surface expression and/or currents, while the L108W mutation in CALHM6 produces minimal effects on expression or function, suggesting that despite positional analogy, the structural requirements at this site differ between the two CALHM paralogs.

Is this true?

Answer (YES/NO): NO